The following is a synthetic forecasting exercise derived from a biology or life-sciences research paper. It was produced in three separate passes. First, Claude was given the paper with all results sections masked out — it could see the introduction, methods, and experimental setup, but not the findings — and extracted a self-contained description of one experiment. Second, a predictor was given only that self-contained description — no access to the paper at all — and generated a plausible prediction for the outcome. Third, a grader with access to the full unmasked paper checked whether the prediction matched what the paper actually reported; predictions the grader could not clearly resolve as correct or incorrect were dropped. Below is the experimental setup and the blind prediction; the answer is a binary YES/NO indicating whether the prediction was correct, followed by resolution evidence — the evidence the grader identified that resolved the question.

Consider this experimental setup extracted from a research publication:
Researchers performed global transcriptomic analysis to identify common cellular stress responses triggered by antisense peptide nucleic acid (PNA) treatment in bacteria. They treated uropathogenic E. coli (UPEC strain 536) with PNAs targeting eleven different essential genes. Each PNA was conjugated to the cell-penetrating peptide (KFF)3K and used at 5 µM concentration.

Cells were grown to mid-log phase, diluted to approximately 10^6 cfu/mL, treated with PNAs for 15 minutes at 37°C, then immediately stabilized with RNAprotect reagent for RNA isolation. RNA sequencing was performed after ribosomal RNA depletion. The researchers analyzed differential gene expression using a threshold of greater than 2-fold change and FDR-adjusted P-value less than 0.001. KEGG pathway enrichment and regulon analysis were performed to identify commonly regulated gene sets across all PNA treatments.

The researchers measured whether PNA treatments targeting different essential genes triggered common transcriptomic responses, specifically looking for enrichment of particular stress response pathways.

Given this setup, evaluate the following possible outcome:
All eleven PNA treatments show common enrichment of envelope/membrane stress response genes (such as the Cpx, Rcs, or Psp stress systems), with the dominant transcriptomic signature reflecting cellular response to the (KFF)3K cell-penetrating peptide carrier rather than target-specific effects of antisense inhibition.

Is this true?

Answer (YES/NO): NO